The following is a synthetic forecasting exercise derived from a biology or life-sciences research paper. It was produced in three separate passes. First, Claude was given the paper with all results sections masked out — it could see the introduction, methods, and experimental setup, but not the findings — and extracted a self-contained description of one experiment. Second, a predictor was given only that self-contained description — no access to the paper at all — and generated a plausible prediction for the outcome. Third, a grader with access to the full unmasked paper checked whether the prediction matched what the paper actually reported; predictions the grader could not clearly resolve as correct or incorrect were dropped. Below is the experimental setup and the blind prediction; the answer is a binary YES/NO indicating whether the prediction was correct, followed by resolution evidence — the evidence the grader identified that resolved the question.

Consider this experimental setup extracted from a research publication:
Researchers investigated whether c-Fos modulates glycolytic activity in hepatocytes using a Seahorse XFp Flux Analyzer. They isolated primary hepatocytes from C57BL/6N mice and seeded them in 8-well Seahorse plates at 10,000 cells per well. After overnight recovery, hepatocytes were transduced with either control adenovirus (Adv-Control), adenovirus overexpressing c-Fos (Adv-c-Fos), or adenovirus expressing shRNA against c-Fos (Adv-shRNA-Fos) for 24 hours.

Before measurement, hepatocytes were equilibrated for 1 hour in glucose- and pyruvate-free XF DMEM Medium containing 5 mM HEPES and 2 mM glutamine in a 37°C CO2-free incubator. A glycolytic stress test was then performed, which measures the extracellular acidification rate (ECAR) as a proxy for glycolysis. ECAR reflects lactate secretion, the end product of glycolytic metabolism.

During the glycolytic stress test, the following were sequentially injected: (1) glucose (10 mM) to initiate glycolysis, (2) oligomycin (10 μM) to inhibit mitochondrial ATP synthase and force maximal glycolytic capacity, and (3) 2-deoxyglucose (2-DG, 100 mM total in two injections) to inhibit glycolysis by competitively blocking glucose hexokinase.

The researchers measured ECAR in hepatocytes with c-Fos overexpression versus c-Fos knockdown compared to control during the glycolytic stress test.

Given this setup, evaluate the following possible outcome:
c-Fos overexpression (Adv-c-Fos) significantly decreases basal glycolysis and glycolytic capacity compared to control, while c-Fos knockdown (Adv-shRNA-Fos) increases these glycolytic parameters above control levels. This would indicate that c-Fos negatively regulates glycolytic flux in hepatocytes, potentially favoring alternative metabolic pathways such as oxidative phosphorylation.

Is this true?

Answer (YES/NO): NO